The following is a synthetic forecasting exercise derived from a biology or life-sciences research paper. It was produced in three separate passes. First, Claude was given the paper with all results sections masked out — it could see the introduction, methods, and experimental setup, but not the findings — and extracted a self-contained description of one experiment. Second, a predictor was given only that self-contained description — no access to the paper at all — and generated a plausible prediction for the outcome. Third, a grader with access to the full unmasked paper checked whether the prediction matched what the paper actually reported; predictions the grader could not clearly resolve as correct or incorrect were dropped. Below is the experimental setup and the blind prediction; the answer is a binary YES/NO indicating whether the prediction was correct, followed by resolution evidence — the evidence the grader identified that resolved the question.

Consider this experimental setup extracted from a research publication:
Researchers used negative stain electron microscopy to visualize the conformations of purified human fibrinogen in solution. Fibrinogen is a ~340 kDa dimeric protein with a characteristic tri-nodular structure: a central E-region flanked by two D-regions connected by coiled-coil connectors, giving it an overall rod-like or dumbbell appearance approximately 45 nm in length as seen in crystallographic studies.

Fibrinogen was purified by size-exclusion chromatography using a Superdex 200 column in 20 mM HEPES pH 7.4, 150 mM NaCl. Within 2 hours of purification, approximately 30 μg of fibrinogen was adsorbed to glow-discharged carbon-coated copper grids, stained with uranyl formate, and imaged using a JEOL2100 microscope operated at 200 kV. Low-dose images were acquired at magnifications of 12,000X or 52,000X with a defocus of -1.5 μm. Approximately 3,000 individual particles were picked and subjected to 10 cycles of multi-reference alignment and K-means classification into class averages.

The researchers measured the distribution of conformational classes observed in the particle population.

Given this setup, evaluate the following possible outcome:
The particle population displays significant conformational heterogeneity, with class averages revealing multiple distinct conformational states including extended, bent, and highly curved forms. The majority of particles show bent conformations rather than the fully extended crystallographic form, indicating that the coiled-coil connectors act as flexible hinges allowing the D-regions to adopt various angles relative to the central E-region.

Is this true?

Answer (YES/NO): YES